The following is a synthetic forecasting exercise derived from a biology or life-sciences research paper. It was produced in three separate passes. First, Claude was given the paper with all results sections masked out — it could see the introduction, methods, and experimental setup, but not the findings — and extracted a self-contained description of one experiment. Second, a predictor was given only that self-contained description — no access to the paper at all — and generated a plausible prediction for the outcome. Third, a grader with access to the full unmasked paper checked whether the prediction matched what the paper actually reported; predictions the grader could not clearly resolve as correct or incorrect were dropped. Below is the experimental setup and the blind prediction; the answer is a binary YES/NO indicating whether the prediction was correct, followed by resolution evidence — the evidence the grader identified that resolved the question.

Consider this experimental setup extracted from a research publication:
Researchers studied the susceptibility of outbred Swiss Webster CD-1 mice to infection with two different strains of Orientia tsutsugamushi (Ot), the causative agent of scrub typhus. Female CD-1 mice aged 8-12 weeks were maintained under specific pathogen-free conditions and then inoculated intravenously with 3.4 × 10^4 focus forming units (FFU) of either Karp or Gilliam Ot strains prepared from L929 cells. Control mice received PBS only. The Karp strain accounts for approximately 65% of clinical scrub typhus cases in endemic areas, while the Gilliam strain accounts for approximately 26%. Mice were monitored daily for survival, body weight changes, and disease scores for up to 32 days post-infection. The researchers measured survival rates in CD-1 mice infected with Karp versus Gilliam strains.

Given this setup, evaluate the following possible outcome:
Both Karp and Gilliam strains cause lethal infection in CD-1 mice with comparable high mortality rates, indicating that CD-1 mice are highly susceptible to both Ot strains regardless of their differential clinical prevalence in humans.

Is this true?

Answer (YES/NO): NO